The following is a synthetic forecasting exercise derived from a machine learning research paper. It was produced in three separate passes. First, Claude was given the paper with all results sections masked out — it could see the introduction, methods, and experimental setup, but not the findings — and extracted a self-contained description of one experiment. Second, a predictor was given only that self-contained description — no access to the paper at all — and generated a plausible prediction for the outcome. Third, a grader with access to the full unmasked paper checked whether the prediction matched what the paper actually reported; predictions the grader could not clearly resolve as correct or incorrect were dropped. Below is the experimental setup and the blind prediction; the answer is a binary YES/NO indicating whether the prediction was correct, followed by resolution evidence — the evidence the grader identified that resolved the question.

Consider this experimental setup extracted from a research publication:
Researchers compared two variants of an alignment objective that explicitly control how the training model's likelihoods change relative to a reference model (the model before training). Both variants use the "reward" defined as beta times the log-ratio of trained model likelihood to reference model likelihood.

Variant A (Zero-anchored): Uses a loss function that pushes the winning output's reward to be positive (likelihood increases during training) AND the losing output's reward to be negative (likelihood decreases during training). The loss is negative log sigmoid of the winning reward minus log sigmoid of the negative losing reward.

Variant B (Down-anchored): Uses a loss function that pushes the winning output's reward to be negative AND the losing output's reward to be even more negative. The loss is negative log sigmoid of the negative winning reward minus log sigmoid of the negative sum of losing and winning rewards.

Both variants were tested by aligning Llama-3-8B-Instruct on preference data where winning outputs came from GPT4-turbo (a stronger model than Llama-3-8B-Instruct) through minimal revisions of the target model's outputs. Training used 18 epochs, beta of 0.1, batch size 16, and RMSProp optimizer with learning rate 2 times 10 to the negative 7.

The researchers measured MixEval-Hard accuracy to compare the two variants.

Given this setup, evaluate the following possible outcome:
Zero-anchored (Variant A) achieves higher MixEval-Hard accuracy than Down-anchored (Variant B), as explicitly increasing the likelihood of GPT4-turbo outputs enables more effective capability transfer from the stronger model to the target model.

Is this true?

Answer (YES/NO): YES